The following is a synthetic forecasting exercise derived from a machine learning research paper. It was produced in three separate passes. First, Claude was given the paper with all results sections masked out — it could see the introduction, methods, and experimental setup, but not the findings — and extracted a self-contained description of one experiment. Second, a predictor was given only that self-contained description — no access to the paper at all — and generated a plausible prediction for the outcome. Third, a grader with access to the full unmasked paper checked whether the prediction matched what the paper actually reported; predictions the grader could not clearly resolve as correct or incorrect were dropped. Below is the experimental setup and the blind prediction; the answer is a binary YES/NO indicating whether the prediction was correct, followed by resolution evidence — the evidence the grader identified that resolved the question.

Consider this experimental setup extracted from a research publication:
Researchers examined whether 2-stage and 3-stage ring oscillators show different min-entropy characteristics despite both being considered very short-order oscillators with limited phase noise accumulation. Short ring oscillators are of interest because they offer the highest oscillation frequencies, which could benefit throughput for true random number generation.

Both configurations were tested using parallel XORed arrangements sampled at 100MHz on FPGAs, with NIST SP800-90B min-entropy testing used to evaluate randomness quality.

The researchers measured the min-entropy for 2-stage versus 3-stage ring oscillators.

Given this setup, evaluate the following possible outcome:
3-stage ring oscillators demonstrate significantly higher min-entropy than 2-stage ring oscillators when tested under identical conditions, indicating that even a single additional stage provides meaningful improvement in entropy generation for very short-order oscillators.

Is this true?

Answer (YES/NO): NO